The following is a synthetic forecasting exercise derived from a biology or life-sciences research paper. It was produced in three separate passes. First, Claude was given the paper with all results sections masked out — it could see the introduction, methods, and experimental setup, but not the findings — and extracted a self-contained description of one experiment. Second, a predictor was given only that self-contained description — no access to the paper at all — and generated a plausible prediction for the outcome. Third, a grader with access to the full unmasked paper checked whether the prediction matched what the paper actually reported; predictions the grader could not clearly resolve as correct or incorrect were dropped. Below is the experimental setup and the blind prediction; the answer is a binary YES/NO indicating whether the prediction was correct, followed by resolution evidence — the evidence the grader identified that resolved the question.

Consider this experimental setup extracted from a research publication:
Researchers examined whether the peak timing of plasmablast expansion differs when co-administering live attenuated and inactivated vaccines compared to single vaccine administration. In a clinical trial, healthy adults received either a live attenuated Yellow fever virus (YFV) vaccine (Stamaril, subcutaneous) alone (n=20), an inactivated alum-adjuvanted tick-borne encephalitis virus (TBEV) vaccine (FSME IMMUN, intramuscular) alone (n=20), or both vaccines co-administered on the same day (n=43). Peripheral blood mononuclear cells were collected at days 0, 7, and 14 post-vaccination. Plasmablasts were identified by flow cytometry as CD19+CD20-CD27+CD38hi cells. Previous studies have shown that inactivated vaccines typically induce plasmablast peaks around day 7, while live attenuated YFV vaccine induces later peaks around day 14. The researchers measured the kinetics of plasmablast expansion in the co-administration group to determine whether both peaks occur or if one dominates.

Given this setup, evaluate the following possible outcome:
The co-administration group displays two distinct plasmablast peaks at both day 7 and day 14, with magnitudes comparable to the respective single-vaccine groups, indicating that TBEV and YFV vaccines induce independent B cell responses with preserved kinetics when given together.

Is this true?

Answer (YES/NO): NO